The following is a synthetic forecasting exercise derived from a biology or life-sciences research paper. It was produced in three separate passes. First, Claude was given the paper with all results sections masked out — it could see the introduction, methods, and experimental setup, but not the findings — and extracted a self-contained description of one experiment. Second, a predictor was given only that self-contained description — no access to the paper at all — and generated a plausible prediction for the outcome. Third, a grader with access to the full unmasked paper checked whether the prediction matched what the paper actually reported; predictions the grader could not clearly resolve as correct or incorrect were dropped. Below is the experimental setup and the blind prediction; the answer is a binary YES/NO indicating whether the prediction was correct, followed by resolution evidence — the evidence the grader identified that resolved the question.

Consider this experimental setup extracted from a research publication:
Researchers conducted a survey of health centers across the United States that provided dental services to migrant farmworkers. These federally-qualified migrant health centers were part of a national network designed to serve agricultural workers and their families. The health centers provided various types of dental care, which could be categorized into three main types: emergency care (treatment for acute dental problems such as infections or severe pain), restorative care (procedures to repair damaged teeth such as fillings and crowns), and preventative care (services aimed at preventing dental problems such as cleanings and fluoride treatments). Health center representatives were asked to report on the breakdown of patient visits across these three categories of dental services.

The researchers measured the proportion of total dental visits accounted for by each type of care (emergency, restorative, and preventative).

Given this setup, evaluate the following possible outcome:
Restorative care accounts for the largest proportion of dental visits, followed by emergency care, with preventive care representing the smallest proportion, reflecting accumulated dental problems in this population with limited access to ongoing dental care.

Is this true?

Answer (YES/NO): NO